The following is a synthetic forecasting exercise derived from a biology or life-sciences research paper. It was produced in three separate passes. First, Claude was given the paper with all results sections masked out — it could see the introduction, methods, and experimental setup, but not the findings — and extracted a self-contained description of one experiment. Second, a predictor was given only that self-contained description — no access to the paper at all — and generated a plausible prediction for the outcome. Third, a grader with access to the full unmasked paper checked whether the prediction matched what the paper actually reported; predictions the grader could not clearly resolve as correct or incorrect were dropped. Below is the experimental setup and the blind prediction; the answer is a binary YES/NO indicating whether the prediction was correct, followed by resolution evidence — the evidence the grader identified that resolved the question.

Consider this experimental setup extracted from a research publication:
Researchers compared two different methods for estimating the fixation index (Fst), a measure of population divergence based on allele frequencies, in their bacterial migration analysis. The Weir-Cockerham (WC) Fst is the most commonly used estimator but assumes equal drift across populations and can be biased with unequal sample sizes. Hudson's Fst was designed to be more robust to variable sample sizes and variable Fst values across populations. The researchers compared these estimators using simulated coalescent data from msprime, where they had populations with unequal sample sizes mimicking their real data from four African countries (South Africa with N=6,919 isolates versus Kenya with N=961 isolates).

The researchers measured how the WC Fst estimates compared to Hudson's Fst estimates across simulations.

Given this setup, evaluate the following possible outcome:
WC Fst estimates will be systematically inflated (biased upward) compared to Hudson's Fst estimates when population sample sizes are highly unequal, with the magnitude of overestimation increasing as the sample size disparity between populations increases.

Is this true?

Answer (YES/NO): NO